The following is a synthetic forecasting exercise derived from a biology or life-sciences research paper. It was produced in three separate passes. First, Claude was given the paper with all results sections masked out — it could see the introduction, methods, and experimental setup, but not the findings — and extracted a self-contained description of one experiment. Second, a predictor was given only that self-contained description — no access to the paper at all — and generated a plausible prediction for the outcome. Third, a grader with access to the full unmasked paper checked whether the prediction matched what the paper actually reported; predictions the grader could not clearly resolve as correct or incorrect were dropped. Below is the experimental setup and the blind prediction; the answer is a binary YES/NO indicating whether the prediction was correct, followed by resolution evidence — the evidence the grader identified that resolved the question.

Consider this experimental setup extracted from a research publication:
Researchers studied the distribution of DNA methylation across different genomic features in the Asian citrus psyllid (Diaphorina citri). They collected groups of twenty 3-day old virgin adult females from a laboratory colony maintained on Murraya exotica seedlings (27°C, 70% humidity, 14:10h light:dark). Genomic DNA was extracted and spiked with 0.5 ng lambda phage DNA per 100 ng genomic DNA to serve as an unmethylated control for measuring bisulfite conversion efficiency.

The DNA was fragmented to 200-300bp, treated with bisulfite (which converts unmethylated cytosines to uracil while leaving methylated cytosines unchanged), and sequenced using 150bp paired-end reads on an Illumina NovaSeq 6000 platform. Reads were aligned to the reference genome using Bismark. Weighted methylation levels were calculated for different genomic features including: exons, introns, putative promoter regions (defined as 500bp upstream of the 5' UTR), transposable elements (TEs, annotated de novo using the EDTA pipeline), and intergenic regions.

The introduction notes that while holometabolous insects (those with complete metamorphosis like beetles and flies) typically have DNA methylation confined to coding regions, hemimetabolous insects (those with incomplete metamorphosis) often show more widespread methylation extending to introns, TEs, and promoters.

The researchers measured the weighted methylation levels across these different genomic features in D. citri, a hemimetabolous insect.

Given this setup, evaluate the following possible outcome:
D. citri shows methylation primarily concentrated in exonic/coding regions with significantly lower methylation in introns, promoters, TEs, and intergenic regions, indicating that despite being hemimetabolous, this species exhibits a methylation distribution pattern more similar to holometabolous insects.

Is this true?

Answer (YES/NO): NO